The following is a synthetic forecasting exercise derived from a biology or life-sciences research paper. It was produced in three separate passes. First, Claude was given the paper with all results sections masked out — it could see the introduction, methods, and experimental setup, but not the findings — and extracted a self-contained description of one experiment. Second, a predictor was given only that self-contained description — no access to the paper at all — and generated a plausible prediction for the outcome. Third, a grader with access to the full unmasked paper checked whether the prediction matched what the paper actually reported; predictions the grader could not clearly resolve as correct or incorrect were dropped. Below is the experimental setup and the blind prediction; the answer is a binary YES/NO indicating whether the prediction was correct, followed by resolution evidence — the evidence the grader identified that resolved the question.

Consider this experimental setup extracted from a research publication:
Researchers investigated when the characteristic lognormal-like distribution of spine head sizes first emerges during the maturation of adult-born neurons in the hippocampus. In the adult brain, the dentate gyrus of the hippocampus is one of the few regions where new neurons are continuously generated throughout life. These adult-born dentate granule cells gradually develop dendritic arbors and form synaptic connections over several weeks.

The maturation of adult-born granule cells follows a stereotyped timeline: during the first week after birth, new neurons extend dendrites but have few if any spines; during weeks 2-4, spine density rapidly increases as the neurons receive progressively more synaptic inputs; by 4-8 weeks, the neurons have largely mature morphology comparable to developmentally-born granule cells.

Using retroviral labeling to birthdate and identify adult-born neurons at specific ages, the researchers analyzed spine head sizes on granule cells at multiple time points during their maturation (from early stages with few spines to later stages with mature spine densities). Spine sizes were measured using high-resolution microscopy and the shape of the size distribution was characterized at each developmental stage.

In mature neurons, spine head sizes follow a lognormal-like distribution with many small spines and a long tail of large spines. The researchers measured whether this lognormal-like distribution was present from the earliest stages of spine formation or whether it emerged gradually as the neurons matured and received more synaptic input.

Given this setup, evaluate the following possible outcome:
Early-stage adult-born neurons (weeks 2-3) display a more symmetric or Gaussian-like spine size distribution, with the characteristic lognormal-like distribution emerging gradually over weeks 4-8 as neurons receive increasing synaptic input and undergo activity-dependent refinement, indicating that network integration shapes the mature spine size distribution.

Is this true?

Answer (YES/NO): NO